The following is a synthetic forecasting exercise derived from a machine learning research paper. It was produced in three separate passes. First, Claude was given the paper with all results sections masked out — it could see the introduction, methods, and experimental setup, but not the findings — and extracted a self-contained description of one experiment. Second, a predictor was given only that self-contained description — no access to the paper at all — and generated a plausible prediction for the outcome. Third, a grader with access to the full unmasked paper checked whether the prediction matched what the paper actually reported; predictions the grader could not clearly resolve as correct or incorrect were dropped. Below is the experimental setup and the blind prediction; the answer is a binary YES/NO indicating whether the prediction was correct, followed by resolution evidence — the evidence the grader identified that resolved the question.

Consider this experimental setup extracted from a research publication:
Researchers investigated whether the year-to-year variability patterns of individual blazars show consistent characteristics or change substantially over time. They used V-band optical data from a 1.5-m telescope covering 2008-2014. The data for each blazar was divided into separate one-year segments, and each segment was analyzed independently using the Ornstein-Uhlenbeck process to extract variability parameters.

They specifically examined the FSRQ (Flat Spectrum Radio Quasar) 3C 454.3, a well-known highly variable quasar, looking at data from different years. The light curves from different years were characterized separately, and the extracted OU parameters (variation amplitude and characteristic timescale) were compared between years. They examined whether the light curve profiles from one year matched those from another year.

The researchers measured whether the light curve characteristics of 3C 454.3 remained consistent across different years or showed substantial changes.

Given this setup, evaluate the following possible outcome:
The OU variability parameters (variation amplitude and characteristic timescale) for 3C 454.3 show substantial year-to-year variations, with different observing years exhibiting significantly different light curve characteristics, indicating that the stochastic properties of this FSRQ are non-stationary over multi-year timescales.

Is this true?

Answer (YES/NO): YES